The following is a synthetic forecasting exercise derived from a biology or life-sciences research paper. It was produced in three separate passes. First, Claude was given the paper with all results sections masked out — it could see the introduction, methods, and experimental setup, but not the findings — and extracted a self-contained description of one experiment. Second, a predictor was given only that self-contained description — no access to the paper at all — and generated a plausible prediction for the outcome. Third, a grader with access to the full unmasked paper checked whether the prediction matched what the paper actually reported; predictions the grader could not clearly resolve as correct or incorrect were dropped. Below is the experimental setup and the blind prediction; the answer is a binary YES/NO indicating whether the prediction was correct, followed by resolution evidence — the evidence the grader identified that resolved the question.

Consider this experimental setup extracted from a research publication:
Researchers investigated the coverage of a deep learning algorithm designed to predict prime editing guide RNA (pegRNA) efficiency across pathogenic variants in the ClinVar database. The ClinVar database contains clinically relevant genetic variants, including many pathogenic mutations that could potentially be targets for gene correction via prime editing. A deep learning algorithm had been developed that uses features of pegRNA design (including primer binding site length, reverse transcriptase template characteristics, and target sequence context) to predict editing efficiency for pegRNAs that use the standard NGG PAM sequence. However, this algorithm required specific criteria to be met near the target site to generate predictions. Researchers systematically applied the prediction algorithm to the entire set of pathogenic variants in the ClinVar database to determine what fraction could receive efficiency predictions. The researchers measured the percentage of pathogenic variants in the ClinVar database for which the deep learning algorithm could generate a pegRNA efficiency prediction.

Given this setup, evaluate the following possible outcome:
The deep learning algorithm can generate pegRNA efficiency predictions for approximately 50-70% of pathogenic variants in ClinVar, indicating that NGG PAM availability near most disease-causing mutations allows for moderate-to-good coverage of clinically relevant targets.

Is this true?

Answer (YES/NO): NO